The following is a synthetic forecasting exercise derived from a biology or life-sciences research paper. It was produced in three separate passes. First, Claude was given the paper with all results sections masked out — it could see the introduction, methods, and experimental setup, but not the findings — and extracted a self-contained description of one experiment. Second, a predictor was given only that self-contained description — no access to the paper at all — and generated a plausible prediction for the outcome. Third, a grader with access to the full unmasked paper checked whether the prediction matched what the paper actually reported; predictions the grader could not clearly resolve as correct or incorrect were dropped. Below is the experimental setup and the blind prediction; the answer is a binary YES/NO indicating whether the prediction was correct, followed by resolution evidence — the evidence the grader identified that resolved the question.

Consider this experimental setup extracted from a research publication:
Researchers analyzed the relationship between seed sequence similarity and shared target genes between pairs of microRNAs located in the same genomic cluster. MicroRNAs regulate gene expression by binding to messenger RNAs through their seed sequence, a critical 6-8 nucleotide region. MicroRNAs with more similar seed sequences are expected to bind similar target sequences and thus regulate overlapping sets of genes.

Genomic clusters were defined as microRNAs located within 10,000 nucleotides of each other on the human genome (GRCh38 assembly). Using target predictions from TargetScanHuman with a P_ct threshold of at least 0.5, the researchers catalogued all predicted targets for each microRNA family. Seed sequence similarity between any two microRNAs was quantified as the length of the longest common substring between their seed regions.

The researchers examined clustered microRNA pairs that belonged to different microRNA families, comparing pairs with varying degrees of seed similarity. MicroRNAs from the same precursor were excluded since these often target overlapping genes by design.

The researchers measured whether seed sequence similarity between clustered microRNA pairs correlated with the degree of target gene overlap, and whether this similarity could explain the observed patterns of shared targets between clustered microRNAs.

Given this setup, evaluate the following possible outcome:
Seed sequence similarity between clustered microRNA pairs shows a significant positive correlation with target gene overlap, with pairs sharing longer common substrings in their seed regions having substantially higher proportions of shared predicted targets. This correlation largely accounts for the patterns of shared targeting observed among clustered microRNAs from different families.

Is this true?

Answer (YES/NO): YES